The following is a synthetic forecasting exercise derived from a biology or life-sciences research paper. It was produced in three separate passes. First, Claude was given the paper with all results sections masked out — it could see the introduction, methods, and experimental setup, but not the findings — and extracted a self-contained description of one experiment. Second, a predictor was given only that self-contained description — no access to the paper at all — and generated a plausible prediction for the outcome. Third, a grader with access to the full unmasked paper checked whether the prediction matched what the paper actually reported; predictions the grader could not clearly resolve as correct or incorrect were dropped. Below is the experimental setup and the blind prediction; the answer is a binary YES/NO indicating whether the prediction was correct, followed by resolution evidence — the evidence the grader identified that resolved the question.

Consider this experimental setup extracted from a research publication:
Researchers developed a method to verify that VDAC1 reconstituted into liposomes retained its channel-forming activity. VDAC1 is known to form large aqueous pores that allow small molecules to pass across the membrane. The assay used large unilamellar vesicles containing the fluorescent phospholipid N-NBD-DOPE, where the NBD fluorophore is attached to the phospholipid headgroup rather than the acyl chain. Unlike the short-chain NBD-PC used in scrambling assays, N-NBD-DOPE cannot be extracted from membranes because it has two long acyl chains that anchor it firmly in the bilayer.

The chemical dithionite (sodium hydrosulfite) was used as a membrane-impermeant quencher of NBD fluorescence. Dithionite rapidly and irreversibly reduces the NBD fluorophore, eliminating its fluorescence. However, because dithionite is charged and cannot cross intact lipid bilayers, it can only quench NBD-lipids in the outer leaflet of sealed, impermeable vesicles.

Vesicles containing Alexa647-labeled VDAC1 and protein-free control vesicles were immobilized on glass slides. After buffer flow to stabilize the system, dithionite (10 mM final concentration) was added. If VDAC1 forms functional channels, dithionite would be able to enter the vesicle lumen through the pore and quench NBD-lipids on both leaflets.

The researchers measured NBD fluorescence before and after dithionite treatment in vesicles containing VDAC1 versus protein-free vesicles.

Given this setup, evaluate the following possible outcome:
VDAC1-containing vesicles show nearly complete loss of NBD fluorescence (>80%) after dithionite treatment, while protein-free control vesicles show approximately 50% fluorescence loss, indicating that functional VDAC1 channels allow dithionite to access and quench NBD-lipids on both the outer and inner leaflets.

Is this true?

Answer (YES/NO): YES